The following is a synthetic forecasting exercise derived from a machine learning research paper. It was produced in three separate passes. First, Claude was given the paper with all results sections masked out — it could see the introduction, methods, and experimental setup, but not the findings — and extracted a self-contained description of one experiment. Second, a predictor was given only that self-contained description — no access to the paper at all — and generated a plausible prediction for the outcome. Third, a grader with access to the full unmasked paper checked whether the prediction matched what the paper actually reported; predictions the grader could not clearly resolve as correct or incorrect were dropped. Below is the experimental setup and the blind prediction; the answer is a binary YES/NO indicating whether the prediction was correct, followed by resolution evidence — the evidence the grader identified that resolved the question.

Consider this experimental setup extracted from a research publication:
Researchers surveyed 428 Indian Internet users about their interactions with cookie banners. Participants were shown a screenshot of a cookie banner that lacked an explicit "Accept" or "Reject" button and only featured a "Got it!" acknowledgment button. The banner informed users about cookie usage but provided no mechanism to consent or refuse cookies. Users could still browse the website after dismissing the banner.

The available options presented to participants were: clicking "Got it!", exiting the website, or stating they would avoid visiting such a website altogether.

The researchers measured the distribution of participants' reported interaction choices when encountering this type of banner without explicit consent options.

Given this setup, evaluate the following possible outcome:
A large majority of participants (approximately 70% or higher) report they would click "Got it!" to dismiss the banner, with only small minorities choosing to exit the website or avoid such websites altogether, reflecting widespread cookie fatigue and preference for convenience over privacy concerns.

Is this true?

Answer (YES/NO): NO